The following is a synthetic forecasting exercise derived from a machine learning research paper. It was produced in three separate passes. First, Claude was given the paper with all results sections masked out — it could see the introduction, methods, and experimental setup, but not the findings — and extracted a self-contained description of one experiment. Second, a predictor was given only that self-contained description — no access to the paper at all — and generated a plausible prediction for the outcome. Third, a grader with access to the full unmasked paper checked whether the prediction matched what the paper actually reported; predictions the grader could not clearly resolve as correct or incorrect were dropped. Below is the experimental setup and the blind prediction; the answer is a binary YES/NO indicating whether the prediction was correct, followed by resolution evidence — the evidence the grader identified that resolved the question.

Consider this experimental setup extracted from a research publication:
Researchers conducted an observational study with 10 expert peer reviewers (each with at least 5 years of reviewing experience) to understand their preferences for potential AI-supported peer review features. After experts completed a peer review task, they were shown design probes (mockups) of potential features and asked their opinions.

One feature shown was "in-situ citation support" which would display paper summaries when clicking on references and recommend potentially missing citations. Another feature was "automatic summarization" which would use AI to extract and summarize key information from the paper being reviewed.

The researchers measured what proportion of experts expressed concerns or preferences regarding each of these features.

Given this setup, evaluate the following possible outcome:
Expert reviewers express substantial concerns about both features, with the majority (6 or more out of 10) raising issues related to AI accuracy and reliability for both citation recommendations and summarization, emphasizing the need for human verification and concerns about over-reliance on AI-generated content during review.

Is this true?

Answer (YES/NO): NO